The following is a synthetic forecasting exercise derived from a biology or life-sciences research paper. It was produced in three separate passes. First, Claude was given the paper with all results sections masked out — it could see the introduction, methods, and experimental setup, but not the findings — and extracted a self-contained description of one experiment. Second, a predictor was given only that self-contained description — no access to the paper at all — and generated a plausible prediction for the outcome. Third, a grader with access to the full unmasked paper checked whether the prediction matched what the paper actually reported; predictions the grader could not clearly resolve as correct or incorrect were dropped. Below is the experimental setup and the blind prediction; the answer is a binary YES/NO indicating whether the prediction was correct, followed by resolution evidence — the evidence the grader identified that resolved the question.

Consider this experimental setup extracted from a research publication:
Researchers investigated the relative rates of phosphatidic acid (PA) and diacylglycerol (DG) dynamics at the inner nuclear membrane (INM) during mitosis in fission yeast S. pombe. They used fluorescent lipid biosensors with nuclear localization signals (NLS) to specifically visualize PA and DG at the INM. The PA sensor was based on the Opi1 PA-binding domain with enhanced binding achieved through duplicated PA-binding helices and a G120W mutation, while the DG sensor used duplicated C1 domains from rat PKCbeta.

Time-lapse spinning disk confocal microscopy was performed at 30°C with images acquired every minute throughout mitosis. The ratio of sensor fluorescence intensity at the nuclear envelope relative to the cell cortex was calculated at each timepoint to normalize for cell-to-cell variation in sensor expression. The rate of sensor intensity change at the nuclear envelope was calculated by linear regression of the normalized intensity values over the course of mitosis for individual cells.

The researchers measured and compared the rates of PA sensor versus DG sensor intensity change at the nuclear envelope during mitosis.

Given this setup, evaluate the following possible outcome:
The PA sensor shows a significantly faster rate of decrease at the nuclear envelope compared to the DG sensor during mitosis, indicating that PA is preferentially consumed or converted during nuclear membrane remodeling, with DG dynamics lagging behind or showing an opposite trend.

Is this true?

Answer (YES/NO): NO